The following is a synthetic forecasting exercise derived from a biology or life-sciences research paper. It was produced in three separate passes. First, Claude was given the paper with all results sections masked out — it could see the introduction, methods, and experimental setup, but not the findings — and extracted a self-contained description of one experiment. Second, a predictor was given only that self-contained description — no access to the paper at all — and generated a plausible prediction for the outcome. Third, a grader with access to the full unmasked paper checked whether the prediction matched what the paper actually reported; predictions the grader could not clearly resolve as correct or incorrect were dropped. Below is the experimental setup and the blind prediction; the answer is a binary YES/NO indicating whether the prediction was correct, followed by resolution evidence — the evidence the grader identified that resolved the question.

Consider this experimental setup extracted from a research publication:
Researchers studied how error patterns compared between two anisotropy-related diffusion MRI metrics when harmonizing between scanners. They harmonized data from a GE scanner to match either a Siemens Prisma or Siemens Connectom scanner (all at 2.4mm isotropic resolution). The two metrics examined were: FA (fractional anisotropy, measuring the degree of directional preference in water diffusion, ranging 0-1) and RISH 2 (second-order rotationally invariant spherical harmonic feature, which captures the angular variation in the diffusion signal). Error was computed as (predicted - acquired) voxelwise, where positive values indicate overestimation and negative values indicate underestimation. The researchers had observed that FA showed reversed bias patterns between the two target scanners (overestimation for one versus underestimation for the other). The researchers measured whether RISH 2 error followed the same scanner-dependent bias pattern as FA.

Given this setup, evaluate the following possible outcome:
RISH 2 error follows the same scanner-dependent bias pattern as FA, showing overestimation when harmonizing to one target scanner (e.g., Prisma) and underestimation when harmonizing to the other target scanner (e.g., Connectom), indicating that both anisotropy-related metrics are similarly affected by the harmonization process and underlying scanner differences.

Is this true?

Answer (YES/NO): YES